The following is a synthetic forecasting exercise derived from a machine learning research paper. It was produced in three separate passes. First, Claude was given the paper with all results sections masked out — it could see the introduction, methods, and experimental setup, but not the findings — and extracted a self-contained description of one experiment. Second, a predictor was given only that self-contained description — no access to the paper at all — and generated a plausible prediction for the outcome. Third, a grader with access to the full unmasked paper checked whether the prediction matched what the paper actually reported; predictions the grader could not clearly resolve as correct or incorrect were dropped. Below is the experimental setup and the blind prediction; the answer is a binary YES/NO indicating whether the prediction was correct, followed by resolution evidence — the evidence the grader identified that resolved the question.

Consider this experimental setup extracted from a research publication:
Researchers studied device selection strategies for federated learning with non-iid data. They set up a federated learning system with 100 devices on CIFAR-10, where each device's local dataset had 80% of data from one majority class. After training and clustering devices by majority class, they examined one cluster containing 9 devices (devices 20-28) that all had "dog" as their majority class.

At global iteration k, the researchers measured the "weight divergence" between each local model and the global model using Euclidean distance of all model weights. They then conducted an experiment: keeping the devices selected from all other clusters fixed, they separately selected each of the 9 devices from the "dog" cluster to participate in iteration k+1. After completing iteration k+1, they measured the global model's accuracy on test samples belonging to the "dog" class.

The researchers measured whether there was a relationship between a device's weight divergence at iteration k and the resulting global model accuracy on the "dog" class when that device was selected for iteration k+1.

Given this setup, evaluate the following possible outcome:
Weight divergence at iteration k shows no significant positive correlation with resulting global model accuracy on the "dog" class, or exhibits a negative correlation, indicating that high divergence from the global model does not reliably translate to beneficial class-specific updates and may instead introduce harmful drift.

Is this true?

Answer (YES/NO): NO